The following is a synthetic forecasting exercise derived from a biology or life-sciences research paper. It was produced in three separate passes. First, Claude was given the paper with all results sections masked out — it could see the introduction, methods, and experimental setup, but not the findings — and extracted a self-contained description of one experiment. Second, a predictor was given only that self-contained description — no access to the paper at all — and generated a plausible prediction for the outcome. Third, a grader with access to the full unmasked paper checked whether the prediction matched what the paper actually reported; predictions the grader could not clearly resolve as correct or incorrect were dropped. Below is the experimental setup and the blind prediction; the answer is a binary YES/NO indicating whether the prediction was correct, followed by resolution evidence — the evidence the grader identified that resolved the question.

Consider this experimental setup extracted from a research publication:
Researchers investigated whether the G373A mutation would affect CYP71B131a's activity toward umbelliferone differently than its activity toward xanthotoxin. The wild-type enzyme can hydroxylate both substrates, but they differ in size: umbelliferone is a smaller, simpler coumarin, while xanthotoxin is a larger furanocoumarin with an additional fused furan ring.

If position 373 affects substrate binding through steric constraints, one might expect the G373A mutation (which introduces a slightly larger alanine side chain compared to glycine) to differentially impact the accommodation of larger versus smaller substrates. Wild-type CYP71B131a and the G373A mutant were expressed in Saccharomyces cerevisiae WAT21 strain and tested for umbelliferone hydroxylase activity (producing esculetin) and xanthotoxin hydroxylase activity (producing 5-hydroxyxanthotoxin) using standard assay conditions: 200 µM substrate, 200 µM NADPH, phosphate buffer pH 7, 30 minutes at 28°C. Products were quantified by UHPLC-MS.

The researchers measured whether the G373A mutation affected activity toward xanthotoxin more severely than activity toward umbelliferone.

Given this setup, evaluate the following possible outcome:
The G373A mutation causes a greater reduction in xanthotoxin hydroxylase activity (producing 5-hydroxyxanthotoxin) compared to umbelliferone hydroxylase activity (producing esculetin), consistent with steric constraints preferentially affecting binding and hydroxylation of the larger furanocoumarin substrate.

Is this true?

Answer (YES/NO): NO